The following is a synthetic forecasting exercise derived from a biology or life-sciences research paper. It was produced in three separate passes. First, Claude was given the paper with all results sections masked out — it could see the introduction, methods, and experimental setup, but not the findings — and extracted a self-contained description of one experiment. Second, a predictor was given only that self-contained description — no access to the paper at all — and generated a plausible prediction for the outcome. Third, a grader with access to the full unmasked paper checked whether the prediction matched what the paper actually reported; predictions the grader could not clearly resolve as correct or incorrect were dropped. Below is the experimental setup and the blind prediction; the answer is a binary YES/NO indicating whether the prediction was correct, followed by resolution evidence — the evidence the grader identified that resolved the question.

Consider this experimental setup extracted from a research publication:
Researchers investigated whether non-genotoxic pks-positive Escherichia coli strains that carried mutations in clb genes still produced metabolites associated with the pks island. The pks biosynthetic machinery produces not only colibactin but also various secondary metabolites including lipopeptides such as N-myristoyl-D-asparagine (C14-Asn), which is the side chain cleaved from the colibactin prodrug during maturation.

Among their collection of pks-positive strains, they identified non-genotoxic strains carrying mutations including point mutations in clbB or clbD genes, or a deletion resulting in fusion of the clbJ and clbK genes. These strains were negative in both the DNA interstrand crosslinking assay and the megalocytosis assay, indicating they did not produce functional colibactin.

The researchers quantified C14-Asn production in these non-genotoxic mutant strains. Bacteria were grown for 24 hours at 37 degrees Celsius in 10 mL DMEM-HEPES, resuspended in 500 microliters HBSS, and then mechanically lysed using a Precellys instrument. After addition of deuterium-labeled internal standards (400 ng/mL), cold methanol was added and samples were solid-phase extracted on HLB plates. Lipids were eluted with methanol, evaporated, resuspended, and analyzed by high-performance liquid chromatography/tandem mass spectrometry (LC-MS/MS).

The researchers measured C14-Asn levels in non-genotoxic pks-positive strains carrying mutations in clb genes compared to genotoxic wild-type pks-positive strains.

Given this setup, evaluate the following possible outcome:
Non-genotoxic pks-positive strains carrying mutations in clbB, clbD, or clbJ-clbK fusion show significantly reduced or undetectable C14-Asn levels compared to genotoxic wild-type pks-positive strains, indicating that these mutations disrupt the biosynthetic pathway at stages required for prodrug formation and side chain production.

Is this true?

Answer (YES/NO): NO